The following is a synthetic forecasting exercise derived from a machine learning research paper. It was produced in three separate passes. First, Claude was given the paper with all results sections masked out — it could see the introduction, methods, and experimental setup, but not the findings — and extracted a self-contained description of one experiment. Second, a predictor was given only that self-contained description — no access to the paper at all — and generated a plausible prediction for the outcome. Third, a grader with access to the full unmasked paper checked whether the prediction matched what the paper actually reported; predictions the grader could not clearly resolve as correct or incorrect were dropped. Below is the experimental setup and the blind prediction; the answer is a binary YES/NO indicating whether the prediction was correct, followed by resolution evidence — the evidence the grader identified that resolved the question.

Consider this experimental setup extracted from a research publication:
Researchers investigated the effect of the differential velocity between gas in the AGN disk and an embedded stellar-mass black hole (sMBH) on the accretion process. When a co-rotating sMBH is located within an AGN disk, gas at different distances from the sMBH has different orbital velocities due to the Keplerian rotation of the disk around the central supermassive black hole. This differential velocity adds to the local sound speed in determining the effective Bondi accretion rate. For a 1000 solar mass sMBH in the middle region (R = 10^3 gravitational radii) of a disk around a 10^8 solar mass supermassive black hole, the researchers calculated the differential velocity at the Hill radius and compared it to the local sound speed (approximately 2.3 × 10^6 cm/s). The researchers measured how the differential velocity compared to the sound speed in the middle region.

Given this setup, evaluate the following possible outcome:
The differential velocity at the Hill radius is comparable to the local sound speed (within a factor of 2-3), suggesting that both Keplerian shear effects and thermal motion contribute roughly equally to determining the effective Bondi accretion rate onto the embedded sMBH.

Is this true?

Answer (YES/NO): NO